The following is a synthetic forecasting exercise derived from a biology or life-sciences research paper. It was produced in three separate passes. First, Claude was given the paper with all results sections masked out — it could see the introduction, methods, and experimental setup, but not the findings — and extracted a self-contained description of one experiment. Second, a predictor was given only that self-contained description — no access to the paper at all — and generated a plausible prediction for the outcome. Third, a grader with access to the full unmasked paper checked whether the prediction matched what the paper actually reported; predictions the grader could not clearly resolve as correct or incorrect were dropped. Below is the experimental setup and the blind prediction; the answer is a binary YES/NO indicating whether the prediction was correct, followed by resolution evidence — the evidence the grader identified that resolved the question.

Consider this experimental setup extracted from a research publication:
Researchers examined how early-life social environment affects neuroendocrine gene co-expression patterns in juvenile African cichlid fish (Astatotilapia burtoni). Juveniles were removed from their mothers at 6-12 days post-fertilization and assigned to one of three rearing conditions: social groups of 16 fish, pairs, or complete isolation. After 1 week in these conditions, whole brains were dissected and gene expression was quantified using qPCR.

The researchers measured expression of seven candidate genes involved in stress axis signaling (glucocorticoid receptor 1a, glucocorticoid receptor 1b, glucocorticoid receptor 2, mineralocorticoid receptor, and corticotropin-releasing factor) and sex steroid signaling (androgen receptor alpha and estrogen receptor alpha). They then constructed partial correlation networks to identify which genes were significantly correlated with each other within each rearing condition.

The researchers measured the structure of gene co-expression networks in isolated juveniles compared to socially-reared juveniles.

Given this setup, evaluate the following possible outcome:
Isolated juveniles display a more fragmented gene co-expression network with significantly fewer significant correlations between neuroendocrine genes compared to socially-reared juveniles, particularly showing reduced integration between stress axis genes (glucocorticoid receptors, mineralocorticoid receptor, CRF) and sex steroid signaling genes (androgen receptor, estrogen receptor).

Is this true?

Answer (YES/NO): YES